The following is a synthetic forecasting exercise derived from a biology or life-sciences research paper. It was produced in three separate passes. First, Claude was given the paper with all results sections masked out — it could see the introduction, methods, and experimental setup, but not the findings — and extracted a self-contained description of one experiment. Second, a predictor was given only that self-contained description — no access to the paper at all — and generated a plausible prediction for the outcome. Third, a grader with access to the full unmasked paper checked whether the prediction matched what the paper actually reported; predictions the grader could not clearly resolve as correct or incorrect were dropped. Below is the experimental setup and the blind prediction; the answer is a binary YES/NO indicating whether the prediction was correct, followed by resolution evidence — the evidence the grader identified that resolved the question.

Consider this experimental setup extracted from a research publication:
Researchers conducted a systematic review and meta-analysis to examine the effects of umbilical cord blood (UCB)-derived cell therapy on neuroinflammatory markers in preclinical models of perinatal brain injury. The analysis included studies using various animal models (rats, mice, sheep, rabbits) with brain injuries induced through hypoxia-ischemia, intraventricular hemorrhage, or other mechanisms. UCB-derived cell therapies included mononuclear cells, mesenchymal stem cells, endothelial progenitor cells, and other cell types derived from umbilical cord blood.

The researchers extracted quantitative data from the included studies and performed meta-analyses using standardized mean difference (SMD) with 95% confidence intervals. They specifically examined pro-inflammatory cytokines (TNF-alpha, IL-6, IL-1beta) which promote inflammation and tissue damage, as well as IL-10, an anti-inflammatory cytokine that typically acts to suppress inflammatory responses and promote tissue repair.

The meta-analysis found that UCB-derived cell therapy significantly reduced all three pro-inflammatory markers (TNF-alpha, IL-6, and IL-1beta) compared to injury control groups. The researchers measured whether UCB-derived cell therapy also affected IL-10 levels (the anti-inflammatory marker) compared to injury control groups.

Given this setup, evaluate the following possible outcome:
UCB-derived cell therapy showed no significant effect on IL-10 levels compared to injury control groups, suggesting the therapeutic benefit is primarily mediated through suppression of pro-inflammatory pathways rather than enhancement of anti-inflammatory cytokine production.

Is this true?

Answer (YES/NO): YES